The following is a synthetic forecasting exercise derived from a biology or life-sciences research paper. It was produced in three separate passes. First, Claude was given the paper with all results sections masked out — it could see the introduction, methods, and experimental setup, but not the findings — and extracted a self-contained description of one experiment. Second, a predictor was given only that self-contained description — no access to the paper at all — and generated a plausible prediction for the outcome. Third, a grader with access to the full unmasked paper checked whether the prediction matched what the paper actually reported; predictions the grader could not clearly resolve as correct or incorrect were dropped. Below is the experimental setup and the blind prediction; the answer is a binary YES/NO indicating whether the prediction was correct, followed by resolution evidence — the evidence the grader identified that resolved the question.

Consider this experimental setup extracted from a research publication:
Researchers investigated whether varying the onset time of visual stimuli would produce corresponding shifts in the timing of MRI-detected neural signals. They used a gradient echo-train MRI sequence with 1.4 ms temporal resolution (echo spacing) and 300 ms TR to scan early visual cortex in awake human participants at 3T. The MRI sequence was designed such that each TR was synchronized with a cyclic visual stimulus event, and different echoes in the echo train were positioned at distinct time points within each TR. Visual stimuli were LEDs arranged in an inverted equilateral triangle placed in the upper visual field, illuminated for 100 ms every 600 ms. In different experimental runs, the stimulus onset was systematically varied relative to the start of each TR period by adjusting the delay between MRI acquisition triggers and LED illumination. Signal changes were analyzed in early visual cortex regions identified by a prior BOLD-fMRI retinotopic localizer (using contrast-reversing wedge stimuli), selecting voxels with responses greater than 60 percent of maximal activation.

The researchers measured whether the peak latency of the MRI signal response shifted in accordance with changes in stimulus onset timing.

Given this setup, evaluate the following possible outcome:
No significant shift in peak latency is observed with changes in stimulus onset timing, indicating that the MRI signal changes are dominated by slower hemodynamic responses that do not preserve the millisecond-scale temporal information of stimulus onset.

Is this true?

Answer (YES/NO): NO